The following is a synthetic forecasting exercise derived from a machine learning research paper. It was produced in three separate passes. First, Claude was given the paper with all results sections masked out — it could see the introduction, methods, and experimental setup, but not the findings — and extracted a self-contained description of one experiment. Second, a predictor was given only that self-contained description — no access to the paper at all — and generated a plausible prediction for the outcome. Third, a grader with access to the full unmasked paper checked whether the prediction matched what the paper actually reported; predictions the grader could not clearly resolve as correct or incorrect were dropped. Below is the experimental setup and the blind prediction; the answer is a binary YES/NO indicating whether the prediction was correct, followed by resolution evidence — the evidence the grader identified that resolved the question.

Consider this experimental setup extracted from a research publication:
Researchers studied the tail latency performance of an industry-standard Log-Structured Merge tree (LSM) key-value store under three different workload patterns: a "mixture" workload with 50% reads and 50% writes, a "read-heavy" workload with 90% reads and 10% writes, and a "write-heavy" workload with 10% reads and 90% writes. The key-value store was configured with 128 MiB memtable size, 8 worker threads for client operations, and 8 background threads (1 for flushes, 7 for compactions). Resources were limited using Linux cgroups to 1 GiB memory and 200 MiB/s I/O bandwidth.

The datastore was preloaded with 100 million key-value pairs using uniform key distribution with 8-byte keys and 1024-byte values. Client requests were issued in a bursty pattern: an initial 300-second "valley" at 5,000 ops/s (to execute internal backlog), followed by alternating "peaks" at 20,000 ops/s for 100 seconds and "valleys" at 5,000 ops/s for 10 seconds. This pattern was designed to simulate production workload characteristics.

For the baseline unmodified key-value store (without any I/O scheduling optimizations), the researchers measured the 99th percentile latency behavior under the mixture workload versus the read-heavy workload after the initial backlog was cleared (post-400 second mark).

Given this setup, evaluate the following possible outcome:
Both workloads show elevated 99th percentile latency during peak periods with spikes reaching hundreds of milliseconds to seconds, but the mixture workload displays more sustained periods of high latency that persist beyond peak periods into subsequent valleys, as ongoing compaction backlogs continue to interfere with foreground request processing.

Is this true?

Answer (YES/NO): NO